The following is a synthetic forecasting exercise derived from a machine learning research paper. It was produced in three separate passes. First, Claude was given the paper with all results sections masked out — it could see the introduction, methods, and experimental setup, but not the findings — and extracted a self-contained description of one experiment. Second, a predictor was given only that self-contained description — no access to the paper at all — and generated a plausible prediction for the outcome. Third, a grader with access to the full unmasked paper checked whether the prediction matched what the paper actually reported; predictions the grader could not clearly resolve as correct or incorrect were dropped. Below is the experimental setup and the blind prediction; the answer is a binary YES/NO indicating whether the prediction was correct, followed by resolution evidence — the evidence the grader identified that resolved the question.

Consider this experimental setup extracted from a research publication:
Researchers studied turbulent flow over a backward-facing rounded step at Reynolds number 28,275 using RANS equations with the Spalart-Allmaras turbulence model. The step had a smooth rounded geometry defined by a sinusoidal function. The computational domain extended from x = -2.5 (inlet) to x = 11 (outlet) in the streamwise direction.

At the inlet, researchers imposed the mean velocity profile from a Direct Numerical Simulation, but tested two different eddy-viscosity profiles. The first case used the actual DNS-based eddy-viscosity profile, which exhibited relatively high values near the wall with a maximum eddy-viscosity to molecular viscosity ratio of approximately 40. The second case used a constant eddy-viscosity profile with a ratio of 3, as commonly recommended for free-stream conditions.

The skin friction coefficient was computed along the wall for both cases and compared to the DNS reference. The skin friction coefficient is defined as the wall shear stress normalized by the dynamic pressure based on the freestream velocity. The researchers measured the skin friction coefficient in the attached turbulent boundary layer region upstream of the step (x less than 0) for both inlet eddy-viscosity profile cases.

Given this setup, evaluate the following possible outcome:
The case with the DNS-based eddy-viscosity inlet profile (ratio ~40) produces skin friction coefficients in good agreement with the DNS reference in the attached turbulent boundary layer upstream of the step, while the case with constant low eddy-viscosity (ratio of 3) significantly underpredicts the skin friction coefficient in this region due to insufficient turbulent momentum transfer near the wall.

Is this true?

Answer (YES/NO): YES